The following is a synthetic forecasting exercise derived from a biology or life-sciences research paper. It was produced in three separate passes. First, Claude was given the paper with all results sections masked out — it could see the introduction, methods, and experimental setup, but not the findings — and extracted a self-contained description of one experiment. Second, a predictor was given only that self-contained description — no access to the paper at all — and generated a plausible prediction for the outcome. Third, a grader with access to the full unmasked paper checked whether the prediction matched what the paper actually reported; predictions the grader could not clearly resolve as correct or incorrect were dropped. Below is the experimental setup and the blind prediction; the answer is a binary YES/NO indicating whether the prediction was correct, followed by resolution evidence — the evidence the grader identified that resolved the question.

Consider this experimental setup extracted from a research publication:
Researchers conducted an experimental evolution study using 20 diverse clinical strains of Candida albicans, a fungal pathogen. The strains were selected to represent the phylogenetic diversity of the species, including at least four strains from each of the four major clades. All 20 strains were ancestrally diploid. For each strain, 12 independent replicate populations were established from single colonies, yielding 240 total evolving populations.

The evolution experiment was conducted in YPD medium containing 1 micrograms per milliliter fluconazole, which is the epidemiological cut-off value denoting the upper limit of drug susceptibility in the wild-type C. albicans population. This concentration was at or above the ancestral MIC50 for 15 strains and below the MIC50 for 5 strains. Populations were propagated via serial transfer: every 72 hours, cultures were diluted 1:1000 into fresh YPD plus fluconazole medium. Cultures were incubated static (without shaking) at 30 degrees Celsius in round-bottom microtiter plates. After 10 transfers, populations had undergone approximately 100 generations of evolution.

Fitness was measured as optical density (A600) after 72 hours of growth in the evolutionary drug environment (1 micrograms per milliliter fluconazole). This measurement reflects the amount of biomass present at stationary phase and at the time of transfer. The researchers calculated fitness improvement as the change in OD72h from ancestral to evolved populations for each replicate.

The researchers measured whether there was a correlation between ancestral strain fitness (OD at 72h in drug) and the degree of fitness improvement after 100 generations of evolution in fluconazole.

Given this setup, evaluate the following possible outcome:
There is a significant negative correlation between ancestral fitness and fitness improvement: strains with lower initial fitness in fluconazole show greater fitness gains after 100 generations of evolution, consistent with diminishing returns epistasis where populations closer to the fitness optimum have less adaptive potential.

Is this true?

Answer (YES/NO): YES